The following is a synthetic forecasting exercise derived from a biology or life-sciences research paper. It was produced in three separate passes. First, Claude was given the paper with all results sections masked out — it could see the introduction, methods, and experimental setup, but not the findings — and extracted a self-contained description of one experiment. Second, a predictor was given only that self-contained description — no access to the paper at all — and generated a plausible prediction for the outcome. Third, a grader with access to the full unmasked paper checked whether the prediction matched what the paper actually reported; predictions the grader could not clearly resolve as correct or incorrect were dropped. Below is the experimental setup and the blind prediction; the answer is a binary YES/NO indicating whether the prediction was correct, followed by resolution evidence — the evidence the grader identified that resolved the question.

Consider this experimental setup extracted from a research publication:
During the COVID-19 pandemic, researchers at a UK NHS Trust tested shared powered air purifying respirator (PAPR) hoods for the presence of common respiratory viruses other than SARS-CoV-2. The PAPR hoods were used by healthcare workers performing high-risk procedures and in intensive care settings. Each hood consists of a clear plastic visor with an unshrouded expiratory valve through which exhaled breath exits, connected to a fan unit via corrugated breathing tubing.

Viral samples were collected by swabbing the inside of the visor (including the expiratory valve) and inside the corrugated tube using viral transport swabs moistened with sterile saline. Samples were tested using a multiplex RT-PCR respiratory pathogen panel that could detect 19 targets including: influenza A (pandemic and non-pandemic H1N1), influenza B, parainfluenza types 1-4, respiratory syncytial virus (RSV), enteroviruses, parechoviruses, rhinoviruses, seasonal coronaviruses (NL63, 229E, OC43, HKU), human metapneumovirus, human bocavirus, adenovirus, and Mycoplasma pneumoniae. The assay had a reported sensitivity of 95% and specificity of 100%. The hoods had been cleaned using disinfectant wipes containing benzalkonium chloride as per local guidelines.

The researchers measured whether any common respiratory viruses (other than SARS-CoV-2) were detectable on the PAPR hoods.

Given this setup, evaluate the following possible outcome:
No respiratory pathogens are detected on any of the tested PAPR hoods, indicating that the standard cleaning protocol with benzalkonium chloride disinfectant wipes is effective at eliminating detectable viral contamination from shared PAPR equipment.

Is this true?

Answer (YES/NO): YES